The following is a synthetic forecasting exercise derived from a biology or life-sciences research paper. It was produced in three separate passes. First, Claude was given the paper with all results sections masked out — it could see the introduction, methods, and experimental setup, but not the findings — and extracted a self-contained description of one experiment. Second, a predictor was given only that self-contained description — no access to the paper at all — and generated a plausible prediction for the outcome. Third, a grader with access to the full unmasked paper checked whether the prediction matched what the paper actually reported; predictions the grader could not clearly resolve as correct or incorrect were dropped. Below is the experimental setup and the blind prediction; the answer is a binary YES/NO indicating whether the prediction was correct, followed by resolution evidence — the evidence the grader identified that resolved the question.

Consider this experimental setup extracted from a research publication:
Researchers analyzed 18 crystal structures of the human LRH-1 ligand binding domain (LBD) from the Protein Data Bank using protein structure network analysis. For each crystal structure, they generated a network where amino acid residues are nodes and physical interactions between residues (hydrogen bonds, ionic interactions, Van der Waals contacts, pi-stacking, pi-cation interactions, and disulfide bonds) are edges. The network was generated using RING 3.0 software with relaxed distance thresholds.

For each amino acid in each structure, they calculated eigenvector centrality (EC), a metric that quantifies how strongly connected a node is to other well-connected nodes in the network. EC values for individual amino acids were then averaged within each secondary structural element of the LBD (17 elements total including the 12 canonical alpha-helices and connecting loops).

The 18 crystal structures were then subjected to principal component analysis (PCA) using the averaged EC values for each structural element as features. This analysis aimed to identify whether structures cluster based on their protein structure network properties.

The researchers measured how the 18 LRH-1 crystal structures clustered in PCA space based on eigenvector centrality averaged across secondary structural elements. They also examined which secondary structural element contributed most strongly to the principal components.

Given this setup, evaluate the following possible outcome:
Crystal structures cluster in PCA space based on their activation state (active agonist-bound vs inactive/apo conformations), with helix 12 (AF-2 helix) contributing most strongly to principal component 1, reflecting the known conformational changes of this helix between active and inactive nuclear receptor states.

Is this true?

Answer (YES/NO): NO